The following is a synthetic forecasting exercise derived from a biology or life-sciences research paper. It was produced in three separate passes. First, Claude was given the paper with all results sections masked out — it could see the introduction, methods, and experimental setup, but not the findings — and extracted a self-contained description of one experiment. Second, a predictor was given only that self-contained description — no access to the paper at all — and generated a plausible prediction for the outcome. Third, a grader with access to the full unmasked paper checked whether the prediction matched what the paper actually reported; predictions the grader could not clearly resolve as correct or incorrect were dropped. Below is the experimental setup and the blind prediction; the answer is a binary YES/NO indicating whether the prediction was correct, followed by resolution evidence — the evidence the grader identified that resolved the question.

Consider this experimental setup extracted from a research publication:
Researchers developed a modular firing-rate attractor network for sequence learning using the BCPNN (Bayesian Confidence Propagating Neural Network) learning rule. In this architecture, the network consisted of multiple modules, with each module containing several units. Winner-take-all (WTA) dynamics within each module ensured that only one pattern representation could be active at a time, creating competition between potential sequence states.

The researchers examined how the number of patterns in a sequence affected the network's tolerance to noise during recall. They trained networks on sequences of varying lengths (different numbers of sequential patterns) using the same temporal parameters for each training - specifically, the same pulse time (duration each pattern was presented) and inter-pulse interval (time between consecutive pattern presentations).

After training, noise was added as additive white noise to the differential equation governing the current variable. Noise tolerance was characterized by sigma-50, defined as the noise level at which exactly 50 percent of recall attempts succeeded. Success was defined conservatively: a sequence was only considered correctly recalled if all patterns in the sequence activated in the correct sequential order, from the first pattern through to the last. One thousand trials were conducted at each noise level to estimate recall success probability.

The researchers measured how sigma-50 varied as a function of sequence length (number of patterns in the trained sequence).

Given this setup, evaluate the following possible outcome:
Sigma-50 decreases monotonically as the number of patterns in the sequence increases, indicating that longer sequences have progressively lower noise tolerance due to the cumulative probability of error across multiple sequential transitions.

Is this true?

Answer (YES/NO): YES